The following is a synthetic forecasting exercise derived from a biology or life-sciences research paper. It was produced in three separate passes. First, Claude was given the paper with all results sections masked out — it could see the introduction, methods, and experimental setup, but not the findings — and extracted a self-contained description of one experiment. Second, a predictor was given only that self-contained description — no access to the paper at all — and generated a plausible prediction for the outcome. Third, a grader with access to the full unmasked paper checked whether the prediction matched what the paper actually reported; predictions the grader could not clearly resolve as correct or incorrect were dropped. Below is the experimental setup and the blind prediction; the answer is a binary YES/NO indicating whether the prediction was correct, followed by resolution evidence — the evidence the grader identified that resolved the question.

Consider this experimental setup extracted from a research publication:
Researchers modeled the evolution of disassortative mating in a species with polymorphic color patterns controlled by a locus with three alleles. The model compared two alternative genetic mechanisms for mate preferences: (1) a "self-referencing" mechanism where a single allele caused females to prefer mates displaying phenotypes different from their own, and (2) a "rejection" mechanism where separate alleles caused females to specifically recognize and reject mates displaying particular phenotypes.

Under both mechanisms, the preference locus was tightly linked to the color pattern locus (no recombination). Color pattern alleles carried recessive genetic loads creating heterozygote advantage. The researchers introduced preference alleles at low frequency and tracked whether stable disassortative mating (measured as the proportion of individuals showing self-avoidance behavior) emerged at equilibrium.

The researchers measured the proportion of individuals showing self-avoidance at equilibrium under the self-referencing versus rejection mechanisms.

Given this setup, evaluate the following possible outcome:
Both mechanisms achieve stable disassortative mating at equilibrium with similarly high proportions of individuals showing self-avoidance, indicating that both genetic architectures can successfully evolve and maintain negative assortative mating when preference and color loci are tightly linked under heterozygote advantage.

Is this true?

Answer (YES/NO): YES